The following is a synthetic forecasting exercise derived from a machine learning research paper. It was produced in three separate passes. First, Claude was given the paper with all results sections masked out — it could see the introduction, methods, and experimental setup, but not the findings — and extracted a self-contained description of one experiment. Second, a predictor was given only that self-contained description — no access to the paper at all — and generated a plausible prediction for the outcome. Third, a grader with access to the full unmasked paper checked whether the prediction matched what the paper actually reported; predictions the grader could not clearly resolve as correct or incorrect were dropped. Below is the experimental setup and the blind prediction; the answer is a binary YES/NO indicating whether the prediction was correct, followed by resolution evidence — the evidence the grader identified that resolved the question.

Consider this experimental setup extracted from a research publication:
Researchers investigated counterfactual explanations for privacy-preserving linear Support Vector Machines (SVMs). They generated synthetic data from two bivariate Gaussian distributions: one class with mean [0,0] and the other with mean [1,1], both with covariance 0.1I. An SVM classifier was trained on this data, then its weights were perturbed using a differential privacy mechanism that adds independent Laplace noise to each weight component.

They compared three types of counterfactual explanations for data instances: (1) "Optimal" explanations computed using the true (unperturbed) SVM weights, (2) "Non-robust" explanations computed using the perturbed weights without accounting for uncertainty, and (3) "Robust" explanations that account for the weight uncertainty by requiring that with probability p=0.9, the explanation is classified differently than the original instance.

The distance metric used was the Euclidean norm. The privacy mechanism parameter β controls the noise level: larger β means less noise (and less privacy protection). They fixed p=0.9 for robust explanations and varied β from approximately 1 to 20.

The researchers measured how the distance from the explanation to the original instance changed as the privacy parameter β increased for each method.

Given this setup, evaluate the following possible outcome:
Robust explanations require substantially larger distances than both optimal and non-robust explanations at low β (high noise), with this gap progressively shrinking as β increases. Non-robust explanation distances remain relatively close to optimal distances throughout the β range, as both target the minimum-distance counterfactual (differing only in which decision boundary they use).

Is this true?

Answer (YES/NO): YES